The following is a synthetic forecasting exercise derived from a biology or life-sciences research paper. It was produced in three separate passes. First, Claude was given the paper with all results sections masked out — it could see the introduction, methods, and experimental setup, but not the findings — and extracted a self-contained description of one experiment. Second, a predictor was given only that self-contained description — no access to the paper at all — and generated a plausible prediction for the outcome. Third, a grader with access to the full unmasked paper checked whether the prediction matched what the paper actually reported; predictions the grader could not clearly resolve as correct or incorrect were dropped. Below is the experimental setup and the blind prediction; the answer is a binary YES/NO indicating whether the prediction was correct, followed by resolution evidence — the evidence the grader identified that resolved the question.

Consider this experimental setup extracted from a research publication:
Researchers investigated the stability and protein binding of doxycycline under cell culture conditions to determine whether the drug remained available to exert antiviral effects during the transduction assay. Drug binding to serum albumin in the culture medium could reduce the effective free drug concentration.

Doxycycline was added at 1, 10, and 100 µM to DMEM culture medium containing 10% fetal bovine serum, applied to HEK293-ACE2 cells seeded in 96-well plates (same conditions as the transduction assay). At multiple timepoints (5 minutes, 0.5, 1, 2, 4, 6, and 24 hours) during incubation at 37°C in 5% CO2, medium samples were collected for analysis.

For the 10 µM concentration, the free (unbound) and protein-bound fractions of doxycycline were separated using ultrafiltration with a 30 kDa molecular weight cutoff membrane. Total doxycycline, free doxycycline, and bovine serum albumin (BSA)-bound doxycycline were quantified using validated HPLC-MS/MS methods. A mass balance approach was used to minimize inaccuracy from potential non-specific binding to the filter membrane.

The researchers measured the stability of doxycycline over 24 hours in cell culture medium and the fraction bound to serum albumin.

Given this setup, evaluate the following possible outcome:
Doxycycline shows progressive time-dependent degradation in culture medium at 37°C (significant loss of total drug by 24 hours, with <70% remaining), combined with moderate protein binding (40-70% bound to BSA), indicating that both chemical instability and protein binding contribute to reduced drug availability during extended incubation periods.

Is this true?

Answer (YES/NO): NO